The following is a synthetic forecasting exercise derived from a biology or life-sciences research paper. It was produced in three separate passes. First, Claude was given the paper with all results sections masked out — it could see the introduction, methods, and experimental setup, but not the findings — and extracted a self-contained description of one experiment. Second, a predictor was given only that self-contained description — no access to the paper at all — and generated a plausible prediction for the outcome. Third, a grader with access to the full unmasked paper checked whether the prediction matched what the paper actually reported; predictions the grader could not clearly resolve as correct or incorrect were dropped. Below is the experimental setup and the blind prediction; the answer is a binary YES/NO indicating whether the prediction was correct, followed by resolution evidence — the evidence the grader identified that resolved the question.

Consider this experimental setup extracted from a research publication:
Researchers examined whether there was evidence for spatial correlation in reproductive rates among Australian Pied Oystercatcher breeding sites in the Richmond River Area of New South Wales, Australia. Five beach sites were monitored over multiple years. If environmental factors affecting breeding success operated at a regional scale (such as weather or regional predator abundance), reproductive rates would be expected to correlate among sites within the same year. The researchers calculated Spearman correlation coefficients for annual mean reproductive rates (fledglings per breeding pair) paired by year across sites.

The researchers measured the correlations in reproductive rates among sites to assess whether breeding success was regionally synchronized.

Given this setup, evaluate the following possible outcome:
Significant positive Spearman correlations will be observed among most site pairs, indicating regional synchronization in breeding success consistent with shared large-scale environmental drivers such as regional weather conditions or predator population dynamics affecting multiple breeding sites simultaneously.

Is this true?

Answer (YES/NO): NO